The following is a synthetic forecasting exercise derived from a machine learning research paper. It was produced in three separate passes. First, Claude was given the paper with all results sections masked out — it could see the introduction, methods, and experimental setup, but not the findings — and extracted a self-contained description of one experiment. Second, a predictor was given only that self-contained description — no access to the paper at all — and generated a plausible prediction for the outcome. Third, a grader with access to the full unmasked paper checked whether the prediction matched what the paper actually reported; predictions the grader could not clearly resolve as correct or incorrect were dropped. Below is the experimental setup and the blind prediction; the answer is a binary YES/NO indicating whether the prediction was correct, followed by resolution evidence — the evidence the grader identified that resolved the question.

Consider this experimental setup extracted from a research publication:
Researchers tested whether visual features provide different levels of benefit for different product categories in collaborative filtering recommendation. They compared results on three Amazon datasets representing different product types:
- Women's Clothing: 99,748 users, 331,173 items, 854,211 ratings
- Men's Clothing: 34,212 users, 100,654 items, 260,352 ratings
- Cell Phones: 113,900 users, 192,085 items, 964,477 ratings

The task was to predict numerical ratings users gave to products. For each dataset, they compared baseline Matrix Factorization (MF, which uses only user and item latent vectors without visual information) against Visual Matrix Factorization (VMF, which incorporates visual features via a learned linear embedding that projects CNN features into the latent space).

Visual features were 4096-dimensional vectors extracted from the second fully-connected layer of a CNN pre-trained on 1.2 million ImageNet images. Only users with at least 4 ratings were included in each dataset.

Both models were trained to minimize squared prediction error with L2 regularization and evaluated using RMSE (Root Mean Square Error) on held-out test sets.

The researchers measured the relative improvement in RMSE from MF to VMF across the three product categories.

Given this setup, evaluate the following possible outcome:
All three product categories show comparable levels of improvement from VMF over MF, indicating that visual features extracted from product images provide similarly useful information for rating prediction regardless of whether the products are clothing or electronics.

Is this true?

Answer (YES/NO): NO